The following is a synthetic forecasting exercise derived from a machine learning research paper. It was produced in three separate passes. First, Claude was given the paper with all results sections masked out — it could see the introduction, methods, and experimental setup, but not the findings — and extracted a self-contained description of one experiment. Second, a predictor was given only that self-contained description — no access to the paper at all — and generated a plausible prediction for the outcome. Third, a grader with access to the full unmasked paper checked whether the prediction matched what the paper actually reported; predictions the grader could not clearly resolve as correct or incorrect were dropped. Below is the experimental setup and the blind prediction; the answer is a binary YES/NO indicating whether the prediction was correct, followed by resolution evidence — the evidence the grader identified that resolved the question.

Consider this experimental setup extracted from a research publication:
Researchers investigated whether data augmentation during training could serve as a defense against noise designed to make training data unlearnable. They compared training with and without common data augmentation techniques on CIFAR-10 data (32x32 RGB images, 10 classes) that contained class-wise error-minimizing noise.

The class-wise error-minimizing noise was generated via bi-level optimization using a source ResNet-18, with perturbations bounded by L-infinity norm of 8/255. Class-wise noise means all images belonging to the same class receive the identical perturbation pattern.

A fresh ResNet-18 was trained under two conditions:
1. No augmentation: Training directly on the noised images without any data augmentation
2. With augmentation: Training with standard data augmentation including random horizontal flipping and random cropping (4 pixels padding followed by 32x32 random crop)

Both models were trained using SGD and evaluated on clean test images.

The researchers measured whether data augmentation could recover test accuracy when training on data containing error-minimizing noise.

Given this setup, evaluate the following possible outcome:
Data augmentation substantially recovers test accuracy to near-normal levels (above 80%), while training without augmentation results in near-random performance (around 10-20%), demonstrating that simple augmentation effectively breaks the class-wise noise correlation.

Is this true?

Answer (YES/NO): NO